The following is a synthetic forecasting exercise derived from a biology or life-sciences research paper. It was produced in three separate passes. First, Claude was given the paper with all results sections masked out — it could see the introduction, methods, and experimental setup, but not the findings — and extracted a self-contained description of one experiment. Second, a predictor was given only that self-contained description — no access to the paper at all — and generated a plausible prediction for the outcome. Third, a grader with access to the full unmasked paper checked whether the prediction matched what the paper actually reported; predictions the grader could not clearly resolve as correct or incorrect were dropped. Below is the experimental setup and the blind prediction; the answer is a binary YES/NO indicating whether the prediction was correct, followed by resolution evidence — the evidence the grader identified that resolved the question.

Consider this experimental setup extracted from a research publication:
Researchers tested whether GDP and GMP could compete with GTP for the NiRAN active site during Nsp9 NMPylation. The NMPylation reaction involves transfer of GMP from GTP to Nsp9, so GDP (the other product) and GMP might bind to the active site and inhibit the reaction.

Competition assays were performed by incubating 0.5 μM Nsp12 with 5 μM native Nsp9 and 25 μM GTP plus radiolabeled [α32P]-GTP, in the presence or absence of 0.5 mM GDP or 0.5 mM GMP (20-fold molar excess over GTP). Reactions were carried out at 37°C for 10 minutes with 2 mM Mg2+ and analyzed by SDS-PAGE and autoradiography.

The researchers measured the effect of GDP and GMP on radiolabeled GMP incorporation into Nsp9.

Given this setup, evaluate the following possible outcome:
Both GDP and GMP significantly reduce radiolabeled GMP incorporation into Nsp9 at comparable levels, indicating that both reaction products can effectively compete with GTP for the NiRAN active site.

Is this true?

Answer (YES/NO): YES